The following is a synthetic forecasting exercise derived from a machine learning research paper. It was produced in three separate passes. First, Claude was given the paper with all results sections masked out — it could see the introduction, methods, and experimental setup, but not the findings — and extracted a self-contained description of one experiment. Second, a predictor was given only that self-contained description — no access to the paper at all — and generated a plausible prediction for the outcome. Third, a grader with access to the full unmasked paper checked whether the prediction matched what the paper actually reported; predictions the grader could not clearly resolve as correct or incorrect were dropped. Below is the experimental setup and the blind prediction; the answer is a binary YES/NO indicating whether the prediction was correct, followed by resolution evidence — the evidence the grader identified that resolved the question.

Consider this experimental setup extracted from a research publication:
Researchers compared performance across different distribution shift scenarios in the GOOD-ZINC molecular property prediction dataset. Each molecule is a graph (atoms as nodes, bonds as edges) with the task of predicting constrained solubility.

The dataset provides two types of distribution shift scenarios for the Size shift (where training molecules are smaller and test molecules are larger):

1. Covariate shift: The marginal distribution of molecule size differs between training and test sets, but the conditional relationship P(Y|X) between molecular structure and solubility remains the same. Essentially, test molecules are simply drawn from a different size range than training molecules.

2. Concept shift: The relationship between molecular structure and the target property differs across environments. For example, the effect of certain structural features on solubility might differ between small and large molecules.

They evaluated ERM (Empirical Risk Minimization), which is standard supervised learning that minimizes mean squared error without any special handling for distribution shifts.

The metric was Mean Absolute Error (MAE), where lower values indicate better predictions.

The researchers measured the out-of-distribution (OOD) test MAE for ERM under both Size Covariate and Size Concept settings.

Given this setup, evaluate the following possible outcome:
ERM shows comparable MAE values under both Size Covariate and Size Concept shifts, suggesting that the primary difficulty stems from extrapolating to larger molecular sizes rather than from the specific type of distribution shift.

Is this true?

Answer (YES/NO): NO